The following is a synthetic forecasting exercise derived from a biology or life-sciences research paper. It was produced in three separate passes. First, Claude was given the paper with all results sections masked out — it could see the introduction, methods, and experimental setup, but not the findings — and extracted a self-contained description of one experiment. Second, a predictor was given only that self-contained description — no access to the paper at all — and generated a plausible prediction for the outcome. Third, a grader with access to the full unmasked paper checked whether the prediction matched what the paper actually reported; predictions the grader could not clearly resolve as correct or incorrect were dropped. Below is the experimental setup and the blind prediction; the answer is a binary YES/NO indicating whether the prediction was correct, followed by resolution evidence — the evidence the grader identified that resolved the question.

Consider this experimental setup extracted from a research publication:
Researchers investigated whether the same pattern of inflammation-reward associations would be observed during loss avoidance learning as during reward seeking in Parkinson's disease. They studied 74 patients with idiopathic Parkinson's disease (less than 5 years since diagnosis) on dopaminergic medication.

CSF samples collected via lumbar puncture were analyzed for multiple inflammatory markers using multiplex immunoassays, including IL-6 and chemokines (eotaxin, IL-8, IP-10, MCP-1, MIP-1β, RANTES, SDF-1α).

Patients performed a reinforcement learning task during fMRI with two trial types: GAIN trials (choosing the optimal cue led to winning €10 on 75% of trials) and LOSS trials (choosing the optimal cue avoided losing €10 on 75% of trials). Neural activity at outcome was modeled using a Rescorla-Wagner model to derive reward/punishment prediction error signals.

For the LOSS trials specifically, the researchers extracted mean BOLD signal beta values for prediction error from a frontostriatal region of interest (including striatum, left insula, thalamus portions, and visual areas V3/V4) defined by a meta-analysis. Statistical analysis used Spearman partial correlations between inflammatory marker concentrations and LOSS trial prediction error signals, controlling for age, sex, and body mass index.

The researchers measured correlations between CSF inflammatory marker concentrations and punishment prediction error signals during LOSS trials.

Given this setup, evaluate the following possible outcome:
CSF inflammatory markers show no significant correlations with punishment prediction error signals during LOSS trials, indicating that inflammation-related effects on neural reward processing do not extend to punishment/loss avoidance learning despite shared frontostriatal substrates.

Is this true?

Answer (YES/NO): YES